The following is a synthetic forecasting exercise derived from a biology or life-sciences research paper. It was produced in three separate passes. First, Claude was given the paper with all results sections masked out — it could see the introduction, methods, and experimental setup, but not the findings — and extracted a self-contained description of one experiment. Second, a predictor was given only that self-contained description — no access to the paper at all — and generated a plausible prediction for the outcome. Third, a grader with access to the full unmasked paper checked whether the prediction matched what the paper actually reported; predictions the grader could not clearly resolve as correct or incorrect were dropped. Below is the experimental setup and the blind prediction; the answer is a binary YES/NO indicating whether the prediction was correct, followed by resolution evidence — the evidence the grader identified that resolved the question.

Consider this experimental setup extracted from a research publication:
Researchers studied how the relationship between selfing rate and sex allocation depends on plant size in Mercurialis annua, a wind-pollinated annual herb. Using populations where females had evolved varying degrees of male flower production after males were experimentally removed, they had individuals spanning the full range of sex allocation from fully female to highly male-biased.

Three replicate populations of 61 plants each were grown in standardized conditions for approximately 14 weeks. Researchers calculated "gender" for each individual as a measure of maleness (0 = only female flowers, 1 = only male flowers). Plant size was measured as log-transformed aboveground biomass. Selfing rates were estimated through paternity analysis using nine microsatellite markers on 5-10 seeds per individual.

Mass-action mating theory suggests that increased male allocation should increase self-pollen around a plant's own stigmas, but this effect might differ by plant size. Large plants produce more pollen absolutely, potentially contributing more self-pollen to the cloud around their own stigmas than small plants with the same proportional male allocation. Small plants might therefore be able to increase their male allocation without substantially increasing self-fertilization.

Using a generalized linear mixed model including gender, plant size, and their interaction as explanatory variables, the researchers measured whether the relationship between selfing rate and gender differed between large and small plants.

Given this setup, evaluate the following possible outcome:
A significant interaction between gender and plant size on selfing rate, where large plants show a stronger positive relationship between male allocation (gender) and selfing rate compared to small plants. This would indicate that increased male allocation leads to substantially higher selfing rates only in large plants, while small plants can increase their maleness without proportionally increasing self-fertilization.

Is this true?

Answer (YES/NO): NO